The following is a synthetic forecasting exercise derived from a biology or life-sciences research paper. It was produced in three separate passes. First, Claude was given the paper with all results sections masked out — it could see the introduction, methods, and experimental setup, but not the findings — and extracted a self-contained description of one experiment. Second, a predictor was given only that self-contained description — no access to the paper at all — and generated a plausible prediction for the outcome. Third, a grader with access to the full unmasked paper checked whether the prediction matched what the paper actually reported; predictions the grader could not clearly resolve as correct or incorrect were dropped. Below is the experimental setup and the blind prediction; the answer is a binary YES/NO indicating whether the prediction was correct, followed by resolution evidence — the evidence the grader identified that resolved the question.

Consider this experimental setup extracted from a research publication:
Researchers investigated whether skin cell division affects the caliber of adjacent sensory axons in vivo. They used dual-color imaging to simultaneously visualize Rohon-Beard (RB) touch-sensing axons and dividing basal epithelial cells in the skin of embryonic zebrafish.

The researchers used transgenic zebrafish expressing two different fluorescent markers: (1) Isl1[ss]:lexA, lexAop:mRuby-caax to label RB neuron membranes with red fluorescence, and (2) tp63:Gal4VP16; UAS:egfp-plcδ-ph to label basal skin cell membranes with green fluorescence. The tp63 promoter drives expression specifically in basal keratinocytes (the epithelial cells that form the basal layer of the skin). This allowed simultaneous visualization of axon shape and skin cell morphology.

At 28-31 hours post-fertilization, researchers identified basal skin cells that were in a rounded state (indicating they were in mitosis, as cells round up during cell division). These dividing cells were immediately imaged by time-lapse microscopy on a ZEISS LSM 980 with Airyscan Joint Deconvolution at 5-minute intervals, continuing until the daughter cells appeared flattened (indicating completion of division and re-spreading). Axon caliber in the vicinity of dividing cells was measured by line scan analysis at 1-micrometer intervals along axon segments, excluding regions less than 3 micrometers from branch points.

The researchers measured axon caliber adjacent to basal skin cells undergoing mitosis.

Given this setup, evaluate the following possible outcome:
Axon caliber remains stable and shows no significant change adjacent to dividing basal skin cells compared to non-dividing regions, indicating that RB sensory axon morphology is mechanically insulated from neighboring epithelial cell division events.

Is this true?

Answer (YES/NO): NO